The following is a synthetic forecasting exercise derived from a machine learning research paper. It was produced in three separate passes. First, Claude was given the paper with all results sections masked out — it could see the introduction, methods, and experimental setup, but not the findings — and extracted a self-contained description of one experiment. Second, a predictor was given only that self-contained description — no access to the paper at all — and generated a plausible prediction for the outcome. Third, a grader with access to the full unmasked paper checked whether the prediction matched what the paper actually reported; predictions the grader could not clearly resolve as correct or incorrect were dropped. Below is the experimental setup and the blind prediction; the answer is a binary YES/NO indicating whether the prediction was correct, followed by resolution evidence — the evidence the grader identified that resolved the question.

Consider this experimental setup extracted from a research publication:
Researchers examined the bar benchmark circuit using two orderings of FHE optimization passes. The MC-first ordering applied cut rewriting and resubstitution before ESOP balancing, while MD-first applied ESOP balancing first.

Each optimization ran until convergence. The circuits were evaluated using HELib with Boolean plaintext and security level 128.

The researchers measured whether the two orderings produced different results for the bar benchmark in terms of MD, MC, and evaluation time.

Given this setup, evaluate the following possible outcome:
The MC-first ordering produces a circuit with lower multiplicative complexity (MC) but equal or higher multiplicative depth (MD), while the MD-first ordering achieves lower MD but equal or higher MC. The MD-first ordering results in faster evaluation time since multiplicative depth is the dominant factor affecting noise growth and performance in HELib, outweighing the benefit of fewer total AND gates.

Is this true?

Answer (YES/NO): NO